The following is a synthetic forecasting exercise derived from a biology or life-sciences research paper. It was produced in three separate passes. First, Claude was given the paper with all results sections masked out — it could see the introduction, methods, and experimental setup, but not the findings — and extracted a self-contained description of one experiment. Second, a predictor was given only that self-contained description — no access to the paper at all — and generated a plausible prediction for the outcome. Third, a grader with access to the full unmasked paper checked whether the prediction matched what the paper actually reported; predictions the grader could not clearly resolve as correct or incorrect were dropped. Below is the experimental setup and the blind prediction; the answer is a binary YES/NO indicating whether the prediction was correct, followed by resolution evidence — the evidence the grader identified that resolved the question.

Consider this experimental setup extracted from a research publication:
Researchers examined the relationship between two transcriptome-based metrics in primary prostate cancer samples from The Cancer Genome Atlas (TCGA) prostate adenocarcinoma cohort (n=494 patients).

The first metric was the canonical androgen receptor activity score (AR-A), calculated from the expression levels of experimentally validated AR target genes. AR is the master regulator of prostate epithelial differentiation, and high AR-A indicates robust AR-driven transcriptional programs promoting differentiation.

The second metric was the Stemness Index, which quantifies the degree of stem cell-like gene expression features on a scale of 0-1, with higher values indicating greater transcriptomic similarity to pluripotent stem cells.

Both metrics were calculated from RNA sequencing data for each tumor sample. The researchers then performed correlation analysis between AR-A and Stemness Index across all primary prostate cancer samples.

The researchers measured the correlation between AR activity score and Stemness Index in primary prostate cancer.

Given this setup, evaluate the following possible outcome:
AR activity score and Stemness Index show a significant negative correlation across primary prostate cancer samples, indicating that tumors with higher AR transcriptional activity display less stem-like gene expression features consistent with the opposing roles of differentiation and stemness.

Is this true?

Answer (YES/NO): NO